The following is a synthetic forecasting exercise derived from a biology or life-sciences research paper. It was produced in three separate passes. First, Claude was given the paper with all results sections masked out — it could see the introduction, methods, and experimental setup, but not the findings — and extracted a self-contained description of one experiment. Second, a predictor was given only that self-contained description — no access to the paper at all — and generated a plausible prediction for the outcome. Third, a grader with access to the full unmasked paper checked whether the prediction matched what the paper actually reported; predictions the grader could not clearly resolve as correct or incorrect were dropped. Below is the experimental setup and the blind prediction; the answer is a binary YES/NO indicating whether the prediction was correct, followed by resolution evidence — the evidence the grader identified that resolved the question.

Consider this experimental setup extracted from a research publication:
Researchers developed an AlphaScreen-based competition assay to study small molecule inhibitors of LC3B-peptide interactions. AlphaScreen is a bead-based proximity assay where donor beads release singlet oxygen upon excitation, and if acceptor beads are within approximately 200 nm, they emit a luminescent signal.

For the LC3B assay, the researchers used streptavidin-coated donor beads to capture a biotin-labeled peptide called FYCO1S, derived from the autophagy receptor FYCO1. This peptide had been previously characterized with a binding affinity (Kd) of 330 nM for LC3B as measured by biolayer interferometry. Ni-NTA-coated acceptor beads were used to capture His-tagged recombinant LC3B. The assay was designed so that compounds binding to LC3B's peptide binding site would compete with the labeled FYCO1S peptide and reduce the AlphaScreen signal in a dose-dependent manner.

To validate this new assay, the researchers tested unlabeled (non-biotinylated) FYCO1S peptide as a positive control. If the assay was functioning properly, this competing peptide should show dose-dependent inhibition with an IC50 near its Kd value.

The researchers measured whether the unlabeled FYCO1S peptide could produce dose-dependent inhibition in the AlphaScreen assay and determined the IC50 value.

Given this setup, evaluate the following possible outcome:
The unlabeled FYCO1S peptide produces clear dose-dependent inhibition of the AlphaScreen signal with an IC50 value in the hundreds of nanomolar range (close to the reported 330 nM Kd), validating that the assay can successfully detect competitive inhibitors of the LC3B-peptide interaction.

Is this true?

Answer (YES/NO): NO